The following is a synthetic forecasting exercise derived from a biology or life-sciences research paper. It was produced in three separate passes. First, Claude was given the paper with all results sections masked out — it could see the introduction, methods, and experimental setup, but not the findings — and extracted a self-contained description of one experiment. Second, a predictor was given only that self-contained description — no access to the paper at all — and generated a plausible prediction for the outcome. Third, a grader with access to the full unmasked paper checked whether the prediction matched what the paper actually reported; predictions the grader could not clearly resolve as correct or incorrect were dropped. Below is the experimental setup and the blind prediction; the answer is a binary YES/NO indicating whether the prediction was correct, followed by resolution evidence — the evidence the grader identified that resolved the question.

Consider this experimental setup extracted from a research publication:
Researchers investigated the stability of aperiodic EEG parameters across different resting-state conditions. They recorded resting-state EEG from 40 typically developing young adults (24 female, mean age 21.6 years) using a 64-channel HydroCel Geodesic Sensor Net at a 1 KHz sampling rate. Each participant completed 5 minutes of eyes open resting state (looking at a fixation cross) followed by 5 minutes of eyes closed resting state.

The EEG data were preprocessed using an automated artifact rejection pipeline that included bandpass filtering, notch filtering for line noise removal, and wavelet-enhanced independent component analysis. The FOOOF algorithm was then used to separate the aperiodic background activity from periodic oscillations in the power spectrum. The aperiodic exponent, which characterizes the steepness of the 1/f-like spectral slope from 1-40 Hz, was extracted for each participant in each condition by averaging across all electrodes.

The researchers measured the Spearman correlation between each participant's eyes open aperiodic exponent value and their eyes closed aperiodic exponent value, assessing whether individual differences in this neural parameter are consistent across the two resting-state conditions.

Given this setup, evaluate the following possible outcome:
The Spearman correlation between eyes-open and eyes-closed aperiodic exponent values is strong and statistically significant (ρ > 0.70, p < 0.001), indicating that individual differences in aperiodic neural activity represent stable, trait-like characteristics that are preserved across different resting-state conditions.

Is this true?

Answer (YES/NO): YES